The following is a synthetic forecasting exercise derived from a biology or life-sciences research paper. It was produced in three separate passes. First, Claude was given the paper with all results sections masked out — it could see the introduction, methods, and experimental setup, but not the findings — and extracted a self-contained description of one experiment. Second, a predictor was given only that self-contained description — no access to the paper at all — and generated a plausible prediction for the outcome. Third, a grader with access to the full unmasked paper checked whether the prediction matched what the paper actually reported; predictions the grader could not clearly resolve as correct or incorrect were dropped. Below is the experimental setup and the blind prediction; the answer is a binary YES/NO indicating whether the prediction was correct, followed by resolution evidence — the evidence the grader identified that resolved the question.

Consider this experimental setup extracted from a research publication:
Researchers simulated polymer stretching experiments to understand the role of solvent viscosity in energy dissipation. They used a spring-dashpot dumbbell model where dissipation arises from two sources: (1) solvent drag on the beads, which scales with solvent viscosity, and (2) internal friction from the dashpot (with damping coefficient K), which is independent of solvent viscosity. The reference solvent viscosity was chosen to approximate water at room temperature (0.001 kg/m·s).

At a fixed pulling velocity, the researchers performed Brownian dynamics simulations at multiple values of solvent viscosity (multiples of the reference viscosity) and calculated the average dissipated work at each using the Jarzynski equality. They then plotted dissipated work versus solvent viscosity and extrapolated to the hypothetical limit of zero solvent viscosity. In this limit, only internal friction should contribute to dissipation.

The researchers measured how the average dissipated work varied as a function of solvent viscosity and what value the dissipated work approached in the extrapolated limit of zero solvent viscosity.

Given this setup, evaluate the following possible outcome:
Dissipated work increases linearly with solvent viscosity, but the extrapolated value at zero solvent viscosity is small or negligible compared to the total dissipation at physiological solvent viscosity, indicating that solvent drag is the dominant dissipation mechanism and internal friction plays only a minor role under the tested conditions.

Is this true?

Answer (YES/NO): NO